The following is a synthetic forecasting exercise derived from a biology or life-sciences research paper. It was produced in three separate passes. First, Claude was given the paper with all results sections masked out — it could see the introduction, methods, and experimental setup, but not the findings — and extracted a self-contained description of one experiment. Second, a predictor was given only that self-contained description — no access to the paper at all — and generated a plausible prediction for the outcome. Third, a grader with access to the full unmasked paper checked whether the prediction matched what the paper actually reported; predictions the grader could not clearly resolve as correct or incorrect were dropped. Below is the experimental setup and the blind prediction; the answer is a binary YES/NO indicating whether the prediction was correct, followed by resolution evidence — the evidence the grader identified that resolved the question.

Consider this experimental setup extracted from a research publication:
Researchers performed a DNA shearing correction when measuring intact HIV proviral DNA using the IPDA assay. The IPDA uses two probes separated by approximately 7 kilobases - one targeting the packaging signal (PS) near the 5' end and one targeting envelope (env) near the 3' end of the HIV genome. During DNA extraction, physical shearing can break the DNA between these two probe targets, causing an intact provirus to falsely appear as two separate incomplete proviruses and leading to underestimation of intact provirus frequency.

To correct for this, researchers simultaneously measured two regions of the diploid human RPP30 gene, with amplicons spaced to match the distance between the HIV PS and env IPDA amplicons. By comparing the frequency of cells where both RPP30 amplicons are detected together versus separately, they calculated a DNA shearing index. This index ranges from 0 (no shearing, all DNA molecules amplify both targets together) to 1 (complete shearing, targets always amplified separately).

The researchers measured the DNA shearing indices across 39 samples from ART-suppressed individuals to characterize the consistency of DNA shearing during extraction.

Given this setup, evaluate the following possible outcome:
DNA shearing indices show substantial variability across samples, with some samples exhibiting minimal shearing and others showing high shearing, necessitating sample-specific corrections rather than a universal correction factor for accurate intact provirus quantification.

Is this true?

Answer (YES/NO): NO